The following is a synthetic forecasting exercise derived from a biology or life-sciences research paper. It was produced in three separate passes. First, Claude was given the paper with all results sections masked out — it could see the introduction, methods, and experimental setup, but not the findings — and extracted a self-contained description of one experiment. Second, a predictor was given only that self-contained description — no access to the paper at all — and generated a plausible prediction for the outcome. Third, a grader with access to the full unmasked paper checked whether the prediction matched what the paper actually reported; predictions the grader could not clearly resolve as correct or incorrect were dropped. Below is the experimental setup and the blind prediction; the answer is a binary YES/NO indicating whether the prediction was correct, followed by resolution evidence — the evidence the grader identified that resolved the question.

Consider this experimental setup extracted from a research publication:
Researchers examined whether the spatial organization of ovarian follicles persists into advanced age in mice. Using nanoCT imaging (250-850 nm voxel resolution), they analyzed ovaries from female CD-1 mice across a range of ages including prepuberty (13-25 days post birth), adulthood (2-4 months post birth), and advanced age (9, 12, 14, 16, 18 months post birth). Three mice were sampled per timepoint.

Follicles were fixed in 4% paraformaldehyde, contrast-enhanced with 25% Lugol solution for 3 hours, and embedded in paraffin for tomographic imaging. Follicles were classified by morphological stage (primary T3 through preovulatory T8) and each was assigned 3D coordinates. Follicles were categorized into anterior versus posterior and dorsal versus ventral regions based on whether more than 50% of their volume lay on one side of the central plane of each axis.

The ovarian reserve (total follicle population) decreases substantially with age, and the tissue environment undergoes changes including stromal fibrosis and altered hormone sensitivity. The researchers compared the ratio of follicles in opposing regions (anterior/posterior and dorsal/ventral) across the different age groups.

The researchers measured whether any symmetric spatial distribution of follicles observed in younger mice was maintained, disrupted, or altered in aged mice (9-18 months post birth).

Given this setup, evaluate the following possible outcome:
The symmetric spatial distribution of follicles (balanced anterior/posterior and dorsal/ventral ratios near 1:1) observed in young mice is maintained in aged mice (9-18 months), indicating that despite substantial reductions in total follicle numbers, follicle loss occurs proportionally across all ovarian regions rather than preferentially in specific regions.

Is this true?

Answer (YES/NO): YES